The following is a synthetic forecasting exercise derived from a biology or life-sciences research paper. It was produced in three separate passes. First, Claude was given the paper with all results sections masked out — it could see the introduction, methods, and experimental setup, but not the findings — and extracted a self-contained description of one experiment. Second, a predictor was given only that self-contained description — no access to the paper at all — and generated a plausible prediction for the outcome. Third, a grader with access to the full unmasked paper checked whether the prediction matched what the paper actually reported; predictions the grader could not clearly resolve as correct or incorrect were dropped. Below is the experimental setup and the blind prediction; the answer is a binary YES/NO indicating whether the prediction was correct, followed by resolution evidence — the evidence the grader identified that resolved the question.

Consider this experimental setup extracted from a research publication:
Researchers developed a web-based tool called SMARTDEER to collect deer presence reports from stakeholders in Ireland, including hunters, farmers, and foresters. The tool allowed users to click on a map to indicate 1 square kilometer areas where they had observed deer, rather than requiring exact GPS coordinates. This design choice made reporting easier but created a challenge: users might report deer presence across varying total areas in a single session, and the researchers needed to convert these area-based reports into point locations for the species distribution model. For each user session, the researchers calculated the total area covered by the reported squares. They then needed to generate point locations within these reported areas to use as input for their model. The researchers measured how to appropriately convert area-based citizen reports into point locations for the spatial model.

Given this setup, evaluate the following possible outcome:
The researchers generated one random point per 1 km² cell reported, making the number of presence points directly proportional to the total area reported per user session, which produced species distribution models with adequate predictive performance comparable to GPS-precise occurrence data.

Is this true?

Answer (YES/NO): NO